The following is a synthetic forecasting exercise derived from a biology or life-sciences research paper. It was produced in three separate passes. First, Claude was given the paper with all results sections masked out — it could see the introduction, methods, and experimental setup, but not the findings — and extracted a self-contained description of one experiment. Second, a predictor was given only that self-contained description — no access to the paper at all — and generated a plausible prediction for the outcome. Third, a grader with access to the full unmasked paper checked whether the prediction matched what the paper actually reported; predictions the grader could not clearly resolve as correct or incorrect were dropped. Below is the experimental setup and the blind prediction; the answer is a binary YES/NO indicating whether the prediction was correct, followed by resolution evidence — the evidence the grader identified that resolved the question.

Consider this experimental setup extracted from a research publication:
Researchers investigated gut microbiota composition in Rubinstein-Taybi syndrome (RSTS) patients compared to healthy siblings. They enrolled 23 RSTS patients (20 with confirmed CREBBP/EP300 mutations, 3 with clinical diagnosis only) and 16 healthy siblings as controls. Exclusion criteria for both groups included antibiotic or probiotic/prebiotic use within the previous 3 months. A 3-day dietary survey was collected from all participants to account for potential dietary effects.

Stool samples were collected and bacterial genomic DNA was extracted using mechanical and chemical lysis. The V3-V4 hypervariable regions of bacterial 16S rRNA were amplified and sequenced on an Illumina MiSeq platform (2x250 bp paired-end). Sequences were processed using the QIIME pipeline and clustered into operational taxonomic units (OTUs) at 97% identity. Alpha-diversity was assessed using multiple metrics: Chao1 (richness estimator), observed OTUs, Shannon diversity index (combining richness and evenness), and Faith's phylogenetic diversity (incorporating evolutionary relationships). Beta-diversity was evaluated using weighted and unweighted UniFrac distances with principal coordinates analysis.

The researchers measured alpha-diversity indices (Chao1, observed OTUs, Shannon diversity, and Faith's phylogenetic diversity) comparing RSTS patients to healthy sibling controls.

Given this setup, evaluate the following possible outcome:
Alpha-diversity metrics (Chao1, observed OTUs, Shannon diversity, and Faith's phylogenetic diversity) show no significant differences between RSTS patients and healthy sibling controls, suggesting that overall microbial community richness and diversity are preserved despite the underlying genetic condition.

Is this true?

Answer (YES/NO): YES